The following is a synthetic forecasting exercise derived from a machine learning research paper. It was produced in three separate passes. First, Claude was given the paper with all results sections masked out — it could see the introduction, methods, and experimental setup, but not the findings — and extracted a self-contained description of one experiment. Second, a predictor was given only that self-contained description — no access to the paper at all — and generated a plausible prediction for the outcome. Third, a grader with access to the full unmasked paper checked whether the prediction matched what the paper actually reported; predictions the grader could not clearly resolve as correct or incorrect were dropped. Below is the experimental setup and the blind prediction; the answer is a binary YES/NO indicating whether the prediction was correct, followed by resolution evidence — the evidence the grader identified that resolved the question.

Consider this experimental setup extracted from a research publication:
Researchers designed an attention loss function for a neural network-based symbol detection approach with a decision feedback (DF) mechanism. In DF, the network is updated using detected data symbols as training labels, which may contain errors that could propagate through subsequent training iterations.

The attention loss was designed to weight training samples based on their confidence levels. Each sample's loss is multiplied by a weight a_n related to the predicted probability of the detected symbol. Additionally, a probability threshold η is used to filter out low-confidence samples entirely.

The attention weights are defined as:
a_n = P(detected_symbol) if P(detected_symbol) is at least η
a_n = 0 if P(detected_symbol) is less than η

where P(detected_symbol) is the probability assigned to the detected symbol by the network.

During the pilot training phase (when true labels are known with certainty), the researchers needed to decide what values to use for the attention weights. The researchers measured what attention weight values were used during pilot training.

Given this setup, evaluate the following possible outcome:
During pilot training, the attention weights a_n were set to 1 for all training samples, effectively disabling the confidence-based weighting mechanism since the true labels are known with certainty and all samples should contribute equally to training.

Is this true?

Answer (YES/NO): YES